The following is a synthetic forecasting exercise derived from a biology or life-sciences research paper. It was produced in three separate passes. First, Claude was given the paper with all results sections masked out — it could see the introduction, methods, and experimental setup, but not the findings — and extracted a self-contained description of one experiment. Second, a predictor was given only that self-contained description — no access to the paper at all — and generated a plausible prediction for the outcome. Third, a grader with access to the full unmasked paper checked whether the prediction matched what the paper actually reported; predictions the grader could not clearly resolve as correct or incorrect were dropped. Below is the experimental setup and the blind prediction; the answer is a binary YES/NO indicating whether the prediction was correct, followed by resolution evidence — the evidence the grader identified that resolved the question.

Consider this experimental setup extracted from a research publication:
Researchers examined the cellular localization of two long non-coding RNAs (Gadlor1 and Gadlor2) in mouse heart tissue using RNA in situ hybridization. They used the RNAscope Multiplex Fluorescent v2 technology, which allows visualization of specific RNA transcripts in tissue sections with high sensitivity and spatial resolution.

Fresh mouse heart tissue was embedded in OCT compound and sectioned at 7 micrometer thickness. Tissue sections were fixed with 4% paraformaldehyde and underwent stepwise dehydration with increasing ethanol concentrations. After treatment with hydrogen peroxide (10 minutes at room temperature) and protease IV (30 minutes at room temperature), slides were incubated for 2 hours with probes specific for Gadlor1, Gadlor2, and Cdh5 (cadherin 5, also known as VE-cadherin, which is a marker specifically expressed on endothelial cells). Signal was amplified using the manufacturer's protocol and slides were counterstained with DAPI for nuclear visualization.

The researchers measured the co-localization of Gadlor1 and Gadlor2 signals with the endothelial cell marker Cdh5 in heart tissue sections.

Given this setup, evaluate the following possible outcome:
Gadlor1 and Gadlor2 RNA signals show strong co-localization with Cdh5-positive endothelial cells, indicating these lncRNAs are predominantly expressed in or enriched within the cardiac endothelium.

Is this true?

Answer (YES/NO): YES